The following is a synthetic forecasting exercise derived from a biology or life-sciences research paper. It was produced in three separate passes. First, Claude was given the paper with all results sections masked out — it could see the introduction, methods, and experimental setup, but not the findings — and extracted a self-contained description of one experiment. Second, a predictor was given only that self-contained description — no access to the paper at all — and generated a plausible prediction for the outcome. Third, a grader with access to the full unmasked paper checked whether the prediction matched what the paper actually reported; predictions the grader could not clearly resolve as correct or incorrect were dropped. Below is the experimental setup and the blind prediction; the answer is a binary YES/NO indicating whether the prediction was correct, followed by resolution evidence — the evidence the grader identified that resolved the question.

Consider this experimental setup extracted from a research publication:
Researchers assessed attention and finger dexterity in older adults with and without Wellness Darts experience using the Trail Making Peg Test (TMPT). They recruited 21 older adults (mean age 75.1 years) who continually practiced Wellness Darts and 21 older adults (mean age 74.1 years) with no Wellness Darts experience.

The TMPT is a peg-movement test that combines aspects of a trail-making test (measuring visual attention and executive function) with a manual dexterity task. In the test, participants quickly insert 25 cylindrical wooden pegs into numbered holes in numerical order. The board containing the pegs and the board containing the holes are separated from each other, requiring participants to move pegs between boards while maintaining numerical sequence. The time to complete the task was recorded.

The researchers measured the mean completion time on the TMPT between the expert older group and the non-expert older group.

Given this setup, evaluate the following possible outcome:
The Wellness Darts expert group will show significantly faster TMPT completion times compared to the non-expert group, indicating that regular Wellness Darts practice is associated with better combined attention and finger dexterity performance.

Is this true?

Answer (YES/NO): NO